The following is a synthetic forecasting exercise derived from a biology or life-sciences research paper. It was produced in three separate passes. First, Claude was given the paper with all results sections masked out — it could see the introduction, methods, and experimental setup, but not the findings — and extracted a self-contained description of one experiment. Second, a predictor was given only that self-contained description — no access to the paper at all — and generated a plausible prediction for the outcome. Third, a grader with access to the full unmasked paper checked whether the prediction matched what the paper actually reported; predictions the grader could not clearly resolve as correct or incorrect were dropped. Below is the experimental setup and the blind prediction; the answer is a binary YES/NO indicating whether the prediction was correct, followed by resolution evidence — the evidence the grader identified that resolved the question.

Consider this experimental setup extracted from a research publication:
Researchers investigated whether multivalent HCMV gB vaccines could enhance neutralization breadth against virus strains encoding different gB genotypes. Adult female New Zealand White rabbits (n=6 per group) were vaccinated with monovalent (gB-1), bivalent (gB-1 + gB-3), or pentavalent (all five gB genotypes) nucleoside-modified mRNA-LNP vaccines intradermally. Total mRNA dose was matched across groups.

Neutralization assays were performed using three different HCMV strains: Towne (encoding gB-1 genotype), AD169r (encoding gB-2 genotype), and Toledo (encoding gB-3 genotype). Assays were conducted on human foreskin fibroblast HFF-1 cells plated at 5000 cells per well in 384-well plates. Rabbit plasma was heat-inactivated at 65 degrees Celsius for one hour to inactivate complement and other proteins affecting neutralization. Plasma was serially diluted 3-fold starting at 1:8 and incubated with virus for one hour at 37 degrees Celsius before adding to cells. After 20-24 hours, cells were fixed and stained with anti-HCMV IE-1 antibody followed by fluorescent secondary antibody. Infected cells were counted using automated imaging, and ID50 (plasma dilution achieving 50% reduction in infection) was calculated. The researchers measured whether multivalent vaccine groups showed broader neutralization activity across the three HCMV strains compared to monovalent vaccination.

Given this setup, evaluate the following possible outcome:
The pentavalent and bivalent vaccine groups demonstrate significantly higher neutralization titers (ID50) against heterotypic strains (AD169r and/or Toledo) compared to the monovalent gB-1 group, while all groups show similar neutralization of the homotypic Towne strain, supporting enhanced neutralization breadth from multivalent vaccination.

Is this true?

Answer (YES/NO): NO